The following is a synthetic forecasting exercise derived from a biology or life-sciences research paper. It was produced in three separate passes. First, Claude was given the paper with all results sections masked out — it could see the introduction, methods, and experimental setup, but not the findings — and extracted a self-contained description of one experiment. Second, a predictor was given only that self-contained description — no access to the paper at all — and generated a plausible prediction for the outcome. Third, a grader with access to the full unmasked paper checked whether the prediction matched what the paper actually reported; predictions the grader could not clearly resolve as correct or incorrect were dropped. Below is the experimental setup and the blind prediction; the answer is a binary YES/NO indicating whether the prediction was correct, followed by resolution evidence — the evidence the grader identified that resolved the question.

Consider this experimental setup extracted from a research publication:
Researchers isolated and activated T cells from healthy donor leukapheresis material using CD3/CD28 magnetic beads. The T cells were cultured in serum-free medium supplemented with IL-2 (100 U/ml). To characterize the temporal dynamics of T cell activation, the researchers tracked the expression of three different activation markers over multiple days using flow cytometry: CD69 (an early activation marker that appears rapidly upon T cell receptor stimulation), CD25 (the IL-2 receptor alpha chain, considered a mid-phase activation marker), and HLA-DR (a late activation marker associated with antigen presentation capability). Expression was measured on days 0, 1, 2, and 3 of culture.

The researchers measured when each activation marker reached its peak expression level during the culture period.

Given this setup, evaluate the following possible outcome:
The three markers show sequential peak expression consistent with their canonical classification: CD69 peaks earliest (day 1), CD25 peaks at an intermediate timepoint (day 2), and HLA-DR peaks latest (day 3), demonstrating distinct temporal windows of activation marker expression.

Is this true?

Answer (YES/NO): YES